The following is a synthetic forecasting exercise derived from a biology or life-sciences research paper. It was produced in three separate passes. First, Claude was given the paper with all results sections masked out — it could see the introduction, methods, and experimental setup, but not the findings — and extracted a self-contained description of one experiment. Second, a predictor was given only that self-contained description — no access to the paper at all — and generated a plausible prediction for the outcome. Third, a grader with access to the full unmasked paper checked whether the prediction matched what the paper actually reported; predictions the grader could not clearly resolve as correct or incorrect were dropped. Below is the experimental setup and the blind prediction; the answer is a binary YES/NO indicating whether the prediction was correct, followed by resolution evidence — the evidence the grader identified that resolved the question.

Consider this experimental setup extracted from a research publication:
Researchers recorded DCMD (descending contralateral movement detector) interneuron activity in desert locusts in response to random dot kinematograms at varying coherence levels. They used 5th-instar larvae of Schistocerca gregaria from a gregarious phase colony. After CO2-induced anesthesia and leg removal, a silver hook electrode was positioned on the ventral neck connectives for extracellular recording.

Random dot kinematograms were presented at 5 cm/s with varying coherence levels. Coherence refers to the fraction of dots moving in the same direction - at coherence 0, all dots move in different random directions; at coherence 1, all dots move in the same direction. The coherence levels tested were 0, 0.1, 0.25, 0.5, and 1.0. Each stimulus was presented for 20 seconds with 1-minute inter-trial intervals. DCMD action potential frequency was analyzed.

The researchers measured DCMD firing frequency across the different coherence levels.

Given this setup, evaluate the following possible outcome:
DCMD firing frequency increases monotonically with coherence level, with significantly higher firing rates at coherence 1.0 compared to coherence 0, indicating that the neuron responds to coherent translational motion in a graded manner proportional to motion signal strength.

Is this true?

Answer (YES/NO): NO